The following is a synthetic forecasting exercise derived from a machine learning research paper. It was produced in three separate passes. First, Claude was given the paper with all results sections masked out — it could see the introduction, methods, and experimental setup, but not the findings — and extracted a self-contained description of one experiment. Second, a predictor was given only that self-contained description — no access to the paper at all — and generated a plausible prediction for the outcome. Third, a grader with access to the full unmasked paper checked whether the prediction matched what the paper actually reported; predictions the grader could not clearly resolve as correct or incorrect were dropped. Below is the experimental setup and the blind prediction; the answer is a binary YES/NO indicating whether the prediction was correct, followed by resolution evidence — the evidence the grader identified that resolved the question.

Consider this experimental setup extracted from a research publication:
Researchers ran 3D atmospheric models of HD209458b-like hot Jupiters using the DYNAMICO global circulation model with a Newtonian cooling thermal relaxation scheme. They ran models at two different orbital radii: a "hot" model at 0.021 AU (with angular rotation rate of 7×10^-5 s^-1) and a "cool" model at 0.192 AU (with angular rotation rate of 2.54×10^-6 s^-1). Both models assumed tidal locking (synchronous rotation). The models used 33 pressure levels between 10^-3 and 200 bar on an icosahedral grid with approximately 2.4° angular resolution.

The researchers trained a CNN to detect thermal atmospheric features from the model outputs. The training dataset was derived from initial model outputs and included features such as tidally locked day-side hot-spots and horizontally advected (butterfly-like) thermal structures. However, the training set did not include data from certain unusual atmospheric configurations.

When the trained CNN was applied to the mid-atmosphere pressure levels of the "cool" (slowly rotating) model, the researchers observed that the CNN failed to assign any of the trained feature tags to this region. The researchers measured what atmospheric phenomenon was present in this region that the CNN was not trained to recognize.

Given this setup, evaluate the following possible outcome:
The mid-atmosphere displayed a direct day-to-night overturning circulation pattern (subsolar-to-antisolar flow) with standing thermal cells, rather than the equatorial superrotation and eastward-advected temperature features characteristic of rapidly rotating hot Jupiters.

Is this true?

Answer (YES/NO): NO